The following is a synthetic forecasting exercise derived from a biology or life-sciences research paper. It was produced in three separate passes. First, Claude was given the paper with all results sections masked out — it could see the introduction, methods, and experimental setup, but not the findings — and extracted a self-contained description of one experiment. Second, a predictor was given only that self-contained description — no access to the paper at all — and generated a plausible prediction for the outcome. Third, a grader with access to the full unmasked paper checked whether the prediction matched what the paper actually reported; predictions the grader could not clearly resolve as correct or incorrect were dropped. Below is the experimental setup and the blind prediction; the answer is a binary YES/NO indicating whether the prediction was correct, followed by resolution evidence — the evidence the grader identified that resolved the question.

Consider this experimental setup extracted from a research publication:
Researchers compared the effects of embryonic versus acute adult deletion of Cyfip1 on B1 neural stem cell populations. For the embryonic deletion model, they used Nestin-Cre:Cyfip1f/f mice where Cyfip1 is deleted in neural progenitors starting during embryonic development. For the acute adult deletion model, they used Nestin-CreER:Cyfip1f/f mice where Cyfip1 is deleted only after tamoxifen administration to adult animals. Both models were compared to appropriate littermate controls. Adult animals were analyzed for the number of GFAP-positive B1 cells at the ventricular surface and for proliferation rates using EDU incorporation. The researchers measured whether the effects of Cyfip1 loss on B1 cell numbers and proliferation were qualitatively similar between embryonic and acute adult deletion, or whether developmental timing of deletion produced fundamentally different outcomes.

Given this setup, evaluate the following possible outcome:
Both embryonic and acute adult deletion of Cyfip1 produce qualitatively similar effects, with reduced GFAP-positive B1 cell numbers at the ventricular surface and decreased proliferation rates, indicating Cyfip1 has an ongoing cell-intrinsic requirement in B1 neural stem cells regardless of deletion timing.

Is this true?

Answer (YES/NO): NO